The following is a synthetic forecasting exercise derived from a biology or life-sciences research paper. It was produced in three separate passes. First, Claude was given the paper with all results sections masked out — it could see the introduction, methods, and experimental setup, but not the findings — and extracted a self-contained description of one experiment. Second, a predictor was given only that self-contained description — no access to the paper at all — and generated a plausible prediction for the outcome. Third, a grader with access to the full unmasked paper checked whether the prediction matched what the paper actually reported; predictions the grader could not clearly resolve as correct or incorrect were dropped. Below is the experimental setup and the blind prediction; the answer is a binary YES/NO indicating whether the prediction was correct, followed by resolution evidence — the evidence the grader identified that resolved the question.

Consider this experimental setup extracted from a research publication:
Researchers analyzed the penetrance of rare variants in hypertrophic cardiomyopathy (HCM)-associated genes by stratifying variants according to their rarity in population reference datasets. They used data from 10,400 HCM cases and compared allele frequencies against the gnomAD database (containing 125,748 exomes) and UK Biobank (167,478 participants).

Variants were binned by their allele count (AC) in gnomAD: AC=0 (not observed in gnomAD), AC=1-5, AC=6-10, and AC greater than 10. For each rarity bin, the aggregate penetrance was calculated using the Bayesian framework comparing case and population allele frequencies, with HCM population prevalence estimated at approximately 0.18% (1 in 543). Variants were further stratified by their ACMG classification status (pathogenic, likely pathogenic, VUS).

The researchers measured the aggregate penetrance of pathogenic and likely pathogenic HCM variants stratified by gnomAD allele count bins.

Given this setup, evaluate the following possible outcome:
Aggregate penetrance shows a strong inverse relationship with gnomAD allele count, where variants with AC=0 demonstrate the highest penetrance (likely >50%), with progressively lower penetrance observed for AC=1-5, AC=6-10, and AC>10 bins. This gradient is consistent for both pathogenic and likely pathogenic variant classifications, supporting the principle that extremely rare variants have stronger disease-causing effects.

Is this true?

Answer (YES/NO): NO